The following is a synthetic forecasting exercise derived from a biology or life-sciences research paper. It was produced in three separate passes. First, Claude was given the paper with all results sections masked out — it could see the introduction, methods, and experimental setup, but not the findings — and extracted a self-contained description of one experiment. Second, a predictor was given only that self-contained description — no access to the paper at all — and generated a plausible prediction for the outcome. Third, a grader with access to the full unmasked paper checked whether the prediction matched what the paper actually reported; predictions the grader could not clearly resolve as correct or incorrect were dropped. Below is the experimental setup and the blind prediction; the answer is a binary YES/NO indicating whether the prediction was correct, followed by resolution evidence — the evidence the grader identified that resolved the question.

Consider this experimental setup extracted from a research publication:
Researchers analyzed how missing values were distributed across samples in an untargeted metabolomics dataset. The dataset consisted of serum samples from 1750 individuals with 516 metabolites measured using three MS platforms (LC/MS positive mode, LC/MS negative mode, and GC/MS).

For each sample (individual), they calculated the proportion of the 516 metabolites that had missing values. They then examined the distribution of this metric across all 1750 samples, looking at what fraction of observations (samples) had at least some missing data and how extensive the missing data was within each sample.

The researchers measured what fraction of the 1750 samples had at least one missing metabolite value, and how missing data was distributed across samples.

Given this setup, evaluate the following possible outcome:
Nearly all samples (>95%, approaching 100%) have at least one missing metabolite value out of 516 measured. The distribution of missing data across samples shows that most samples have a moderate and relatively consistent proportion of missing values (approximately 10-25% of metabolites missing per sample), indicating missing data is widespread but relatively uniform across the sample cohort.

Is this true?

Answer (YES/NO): NO